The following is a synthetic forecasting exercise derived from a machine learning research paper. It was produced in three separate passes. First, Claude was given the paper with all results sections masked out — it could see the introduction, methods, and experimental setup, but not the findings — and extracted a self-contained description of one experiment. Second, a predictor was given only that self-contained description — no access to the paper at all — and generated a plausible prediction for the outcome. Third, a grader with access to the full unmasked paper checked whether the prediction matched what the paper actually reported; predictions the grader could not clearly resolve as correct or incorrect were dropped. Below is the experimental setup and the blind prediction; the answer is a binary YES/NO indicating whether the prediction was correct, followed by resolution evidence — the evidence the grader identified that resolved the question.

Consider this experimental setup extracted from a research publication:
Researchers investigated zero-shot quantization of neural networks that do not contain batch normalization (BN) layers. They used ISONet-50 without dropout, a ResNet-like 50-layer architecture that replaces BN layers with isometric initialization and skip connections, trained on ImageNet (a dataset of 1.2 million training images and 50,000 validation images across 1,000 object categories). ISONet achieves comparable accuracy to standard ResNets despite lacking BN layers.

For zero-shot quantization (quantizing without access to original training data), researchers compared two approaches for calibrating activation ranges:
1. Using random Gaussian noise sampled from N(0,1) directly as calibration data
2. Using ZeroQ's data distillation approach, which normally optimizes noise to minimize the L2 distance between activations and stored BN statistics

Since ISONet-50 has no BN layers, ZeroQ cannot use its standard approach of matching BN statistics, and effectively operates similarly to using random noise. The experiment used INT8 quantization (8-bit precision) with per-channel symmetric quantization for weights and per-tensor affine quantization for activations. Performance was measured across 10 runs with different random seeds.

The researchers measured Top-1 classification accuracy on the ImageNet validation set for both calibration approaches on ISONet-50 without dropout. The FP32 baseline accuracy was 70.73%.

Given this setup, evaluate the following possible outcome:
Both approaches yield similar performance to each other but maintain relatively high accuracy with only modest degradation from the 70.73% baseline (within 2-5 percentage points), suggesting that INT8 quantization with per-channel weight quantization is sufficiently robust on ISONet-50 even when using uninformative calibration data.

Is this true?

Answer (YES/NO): YES